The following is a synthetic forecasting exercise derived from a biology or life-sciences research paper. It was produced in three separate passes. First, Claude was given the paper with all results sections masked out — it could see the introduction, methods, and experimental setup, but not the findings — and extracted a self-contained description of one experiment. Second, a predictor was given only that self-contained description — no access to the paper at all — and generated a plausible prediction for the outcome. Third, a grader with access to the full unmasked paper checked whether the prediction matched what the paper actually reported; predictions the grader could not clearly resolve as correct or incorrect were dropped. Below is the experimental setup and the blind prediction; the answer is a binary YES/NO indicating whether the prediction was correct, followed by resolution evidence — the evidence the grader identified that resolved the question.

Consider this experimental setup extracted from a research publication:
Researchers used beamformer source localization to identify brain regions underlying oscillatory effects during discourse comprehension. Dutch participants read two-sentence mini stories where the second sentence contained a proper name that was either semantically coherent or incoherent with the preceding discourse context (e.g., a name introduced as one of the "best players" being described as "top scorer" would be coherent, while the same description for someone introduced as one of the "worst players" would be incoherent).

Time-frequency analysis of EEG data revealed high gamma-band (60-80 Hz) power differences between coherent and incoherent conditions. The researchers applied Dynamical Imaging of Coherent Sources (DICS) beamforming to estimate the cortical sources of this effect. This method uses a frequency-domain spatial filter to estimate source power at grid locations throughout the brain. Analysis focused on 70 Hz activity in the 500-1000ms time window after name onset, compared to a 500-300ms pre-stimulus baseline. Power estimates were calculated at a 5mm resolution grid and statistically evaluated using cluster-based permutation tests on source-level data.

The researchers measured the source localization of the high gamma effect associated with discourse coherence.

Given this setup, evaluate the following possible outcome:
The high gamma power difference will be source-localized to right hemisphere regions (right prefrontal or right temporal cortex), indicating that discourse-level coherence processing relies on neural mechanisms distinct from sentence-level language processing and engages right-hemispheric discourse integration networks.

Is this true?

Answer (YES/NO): NO